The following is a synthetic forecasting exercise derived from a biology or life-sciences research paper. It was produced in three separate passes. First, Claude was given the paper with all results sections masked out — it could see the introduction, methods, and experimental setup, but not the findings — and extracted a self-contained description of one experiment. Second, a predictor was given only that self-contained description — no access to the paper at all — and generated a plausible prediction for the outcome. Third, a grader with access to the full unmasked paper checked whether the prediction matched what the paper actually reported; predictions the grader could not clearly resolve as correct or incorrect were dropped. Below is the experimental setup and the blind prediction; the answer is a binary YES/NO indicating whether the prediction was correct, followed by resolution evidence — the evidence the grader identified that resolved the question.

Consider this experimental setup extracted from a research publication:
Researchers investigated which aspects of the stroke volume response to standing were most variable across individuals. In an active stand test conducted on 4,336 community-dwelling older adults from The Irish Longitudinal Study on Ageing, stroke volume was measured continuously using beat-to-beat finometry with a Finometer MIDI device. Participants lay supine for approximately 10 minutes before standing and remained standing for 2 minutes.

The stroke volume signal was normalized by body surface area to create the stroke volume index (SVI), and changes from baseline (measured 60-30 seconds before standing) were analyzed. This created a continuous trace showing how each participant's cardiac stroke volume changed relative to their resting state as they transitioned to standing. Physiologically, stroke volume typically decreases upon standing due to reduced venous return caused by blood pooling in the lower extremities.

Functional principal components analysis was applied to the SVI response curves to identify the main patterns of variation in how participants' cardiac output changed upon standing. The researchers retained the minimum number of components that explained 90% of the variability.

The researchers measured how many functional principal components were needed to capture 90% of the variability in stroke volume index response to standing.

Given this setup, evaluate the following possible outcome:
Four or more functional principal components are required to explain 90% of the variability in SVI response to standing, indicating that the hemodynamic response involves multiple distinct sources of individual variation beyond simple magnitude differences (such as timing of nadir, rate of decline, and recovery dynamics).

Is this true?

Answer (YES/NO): YES